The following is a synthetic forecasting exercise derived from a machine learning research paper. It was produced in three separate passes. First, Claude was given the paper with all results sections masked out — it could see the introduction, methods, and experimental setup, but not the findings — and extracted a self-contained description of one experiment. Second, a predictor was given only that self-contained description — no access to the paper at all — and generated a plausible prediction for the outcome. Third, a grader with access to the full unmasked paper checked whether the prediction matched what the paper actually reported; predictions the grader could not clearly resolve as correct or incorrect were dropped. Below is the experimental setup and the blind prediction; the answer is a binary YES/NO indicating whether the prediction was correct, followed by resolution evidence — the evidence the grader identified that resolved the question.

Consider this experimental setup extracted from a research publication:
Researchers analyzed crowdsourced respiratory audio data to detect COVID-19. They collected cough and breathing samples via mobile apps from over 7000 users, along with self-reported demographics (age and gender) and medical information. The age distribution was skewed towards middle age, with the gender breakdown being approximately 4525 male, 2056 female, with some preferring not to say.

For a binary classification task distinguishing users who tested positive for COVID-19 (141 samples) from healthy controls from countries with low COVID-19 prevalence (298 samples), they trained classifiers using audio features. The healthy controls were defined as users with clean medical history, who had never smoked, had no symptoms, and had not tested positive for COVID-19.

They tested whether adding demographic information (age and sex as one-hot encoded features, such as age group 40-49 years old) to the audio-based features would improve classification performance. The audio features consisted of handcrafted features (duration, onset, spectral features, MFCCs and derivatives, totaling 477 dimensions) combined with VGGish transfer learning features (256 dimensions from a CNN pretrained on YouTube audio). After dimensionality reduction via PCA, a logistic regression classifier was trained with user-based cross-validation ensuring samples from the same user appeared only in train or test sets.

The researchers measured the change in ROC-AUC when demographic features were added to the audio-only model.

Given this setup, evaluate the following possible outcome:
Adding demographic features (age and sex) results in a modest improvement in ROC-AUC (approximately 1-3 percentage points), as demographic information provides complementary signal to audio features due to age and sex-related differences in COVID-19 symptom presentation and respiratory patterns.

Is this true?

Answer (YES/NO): NO